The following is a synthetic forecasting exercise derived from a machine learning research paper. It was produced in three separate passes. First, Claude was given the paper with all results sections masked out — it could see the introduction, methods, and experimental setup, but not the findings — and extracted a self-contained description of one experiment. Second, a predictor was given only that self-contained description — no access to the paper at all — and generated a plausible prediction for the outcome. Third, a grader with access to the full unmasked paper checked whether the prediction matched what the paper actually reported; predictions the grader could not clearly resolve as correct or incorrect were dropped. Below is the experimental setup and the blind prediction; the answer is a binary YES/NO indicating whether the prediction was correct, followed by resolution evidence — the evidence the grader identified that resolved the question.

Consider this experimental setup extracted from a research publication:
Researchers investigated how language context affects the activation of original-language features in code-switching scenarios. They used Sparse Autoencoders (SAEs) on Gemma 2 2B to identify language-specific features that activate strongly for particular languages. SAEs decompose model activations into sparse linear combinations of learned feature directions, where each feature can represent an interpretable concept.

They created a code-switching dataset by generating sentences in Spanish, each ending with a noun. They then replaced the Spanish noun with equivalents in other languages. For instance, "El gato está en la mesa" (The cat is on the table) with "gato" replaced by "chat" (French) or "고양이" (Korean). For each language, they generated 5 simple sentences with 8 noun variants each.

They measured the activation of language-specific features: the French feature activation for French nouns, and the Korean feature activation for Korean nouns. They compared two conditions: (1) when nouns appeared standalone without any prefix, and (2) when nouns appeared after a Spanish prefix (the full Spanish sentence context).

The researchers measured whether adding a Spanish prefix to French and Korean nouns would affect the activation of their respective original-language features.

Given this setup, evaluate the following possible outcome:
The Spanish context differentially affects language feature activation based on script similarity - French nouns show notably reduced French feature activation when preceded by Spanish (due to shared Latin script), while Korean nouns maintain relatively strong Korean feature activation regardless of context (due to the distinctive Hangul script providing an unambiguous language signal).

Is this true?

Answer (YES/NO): NO